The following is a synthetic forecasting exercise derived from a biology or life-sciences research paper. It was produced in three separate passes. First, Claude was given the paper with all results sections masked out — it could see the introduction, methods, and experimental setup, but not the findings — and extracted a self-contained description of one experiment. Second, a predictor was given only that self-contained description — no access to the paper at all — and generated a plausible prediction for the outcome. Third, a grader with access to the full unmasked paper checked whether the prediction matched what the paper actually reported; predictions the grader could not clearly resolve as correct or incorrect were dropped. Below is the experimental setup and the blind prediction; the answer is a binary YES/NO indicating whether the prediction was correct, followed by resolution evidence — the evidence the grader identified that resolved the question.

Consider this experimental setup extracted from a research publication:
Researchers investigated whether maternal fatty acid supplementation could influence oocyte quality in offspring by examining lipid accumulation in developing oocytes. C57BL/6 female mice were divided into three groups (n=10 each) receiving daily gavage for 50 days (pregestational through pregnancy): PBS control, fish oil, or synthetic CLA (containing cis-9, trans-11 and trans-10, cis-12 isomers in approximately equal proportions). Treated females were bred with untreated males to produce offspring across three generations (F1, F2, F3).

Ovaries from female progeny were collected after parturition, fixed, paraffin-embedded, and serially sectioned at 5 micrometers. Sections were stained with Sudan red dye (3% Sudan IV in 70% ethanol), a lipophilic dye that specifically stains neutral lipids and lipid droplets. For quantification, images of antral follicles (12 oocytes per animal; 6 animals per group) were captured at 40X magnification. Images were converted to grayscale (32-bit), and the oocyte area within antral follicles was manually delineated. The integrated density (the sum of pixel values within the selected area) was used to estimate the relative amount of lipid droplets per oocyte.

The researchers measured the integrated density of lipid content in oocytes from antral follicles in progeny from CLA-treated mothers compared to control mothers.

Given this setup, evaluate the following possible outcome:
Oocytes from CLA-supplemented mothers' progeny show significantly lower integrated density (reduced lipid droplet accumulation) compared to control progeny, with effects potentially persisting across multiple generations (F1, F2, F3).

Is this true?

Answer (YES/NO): NO